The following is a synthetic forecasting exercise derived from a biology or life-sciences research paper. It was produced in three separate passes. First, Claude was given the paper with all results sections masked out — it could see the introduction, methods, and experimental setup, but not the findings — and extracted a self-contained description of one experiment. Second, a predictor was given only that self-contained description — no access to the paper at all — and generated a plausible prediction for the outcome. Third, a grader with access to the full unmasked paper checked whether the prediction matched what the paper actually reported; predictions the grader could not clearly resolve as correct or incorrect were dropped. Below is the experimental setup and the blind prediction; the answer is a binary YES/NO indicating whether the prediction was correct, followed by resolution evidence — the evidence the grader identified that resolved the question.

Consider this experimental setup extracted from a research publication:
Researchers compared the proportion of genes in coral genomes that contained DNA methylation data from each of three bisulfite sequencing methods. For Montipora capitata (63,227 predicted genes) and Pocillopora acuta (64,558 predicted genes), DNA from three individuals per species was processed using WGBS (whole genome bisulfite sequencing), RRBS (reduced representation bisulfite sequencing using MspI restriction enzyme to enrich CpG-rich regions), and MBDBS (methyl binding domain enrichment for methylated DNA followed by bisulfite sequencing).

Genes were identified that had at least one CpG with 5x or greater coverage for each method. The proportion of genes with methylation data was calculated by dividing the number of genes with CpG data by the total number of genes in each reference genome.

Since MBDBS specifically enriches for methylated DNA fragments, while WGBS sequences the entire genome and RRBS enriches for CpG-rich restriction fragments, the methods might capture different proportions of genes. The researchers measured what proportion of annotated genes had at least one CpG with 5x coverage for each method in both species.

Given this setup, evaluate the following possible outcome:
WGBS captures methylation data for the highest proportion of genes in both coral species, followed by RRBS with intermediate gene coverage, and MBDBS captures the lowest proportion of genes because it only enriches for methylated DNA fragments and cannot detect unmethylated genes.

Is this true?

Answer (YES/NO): NO